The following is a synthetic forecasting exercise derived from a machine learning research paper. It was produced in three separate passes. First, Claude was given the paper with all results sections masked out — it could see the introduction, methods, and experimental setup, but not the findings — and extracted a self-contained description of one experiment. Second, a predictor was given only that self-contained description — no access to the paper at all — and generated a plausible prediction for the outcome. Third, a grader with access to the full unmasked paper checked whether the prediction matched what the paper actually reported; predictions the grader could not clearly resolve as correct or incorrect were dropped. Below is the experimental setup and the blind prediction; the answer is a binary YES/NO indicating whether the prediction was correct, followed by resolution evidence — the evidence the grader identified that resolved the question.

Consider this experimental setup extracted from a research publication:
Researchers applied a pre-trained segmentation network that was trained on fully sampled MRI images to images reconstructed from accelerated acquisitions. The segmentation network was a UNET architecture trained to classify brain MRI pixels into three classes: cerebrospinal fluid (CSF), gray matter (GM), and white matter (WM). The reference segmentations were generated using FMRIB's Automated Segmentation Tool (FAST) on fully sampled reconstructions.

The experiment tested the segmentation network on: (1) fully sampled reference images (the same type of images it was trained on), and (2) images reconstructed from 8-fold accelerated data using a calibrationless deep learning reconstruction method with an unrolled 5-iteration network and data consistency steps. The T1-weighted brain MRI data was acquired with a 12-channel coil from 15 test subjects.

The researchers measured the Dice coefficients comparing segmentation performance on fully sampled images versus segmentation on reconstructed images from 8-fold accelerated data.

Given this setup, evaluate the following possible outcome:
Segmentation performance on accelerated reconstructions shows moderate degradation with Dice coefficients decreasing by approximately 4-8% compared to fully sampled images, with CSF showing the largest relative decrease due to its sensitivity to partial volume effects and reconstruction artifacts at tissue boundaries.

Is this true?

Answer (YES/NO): NO